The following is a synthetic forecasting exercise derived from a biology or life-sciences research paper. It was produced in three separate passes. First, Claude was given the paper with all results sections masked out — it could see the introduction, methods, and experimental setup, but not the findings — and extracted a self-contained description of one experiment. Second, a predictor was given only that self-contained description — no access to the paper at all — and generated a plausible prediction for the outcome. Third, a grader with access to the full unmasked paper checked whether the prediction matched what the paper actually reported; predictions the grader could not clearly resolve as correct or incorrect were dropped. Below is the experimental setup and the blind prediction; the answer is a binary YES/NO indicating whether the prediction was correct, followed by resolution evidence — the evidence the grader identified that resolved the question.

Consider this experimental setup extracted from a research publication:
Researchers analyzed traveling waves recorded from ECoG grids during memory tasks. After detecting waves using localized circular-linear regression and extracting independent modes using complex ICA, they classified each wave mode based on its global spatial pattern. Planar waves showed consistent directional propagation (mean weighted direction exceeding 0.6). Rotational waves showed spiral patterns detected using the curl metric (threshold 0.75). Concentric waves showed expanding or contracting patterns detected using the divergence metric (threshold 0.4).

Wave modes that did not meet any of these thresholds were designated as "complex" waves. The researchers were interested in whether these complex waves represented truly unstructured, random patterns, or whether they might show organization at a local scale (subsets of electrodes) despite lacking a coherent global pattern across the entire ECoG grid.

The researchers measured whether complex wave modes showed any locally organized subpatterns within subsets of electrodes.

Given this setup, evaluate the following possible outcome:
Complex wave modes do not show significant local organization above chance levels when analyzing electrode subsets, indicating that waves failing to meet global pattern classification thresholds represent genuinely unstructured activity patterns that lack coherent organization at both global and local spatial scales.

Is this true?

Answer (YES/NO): NO